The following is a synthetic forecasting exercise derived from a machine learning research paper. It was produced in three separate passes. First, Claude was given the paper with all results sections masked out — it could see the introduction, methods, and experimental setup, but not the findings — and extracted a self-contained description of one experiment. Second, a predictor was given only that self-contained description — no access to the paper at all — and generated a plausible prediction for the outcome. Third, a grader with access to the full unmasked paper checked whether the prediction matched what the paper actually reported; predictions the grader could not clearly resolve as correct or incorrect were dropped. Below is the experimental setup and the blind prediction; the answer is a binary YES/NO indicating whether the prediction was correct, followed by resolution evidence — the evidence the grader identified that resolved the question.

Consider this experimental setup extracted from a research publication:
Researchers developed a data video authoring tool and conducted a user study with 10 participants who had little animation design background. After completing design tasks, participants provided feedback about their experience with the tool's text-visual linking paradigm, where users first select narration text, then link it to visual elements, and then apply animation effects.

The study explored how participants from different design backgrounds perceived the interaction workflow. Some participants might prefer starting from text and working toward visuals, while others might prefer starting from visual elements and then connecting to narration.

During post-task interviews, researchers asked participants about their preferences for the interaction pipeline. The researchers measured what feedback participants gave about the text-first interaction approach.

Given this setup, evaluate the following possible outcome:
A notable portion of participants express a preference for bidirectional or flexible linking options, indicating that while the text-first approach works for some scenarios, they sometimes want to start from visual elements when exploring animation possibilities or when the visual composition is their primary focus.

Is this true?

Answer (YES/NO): NO